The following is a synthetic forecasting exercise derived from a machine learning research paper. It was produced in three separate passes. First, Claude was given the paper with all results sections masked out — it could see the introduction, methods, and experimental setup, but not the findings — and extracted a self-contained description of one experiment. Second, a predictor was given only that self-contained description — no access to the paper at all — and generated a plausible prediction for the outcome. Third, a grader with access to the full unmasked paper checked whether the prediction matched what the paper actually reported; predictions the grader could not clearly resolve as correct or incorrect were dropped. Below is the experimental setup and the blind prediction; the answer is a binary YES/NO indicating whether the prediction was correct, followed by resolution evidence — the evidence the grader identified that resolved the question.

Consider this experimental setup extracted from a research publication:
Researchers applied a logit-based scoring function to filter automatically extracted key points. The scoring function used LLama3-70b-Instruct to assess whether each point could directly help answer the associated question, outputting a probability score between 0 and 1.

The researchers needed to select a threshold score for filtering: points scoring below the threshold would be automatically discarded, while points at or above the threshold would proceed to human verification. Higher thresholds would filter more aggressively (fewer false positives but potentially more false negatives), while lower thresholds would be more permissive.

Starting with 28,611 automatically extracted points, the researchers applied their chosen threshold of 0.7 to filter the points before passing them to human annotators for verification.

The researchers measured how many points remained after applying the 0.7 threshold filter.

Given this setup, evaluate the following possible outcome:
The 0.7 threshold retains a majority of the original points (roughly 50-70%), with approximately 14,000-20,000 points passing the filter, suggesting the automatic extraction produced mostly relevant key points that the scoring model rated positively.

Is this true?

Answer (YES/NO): NO